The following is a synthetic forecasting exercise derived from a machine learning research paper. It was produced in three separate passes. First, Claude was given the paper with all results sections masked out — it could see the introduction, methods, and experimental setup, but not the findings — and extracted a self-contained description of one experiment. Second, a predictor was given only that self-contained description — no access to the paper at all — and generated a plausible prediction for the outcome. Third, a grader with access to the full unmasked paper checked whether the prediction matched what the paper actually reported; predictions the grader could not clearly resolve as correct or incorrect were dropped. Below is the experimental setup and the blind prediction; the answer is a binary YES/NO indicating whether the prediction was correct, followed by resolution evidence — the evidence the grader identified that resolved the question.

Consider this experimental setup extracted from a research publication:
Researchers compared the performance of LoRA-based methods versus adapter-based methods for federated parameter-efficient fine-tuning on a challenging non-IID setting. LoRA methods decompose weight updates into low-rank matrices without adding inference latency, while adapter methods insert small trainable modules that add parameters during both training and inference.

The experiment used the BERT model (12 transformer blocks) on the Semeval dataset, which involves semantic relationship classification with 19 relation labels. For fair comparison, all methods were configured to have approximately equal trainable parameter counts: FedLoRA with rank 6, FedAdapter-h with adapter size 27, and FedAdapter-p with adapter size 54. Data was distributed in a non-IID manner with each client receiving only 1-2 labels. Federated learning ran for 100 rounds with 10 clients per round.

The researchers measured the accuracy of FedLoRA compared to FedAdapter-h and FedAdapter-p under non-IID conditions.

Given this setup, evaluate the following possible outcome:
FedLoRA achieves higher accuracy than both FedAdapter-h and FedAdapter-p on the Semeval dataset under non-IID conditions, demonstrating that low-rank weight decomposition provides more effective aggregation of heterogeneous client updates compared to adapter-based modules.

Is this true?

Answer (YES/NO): NO